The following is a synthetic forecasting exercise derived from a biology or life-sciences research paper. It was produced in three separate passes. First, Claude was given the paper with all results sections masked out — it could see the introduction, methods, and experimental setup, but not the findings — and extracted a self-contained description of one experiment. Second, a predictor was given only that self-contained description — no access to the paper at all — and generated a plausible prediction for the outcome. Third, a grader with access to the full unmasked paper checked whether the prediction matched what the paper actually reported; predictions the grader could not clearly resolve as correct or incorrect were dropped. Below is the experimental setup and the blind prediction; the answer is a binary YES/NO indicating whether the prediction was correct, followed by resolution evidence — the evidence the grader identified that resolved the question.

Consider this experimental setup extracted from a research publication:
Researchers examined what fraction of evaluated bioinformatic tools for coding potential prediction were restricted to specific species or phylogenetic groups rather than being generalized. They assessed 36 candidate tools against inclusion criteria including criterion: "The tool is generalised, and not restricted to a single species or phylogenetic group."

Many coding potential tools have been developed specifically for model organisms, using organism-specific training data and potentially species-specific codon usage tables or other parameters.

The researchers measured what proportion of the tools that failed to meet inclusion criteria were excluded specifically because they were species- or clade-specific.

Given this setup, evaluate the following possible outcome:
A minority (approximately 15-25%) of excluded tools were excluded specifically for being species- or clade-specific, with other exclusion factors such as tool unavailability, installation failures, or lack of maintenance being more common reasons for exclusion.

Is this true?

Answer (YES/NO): NO